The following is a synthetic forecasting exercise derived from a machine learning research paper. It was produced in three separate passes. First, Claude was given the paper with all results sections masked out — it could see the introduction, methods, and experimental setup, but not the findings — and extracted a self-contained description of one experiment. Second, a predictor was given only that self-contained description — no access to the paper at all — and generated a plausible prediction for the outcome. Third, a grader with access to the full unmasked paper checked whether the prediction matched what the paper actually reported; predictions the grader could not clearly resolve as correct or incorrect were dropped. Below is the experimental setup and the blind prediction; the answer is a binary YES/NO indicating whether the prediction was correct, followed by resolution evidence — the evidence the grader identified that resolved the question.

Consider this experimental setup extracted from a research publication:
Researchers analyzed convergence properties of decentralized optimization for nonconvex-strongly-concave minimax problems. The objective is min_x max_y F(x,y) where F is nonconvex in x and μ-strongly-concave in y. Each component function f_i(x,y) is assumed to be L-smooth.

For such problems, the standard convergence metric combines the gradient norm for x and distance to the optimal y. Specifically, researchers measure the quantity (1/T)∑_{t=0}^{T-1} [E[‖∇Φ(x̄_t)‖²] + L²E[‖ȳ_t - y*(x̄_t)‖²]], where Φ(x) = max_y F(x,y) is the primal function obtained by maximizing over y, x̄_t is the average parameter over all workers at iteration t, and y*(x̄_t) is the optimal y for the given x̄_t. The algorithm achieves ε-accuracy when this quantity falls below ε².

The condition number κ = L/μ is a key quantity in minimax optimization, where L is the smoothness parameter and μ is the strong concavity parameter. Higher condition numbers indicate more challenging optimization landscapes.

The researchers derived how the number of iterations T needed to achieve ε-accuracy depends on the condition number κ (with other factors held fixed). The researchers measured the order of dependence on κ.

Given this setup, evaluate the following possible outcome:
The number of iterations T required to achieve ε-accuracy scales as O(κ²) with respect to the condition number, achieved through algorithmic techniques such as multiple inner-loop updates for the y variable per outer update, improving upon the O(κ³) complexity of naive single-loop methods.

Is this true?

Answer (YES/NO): NO